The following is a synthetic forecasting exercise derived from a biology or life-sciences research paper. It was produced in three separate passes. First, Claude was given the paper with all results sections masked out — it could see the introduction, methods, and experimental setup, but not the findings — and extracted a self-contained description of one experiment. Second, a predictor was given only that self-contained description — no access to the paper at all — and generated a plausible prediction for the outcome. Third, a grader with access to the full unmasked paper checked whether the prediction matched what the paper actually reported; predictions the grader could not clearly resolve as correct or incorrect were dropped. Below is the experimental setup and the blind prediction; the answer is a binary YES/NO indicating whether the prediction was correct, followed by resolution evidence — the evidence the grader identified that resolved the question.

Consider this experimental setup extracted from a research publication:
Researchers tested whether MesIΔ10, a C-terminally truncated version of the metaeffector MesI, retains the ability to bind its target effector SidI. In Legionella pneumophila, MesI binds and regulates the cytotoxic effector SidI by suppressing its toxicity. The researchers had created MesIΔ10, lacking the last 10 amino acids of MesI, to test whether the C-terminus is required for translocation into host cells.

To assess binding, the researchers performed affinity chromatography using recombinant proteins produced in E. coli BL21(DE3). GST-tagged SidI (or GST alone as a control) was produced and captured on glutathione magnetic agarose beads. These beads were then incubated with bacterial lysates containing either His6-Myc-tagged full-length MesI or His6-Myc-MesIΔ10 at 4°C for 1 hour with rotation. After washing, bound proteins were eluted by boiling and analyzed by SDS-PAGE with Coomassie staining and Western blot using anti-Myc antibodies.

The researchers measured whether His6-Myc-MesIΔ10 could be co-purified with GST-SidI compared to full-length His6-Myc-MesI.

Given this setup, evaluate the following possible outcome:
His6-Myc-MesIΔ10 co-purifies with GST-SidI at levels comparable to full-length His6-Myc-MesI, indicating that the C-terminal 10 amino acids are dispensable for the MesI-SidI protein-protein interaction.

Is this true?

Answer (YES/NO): YES